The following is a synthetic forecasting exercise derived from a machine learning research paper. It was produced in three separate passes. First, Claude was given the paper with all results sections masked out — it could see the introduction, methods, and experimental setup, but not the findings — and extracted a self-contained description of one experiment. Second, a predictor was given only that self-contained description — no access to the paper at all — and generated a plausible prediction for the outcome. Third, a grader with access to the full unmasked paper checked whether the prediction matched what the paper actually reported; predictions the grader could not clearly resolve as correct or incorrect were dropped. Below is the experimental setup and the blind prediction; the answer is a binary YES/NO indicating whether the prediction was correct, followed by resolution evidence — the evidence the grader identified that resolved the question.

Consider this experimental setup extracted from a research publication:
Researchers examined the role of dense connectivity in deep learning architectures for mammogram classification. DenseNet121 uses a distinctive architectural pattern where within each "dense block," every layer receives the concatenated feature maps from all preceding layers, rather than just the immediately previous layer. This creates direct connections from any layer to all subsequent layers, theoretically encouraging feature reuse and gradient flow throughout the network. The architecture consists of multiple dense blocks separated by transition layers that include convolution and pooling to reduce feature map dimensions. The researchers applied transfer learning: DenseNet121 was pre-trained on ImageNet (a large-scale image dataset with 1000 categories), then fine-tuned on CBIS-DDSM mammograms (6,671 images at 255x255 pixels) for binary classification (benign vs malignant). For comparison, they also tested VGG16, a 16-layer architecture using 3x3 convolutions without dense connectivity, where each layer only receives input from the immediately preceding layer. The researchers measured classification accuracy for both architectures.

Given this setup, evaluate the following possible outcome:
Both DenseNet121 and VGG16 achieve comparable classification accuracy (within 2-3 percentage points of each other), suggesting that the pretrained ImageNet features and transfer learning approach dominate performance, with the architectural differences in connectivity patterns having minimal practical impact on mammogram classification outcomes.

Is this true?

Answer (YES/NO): NO